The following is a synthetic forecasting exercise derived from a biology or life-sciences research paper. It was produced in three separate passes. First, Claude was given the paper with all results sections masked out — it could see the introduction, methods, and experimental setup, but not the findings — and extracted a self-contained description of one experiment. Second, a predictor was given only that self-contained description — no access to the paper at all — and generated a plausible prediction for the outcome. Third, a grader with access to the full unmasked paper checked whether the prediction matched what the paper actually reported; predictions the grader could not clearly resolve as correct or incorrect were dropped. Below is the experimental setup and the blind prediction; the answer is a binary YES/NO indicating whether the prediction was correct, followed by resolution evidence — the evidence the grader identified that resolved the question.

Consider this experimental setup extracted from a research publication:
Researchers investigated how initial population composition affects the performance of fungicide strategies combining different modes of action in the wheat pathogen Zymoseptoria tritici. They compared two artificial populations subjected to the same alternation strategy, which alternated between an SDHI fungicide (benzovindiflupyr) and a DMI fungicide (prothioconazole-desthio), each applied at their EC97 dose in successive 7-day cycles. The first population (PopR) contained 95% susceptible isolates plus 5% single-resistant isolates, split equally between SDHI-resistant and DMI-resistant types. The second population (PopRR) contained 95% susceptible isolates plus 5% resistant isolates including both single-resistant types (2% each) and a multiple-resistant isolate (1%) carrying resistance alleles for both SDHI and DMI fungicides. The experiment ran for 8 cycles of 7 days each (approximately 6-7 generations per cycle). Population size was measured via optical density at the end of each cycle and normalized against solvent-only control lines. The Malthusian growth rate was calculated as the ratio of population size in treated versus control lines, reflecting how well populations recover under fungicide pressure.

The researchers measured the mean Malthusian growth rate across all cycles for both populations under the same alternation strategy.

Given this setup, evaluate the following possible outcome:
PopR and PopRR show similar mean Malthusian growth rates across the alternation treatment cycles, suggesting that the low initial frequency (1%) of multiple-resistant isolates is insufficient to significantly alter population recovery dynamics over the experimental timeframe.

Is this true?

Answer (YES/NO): NO